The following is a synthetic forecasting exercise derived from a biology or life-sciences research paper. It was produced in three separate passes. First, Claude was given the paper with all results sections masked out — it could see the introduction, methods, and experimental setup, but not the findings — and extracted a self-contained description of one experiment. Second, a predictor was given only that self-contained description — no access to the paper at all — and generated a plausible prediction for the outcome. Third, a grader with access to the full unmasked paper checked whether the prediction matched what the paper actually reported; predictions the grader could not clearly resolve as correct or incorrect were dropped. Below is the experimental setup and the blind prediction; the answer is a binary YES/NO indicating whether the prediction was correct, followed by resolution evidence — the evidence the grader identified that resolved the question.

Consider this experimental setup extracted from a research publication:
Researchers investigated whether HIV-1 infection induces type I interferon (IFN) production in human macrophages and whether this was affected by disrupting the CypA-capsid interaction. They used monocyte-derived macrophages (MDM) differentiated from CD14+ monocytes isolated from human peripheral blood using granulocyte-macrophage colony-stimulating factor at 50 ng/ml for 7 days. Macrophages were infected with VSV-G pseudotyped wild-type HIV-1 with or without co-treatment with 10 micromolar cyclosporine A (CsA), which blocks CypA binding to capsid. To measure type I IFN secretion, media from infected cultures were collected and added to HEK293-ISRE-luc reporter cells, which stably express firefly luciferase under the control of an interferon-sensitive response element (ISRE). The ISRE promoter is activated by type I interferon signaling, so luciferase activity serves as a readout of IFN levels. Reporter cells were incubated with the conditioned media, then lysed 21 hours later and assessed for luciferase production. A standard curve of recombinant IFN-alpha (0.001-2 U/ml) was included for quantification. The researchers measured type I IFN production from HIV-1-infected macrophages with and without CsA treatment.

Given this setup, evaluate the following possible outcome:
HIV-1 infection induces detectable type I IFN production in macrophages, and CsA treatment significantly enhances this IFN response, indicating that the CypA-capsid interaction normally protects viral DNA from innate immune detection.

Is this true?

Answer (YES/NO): NO